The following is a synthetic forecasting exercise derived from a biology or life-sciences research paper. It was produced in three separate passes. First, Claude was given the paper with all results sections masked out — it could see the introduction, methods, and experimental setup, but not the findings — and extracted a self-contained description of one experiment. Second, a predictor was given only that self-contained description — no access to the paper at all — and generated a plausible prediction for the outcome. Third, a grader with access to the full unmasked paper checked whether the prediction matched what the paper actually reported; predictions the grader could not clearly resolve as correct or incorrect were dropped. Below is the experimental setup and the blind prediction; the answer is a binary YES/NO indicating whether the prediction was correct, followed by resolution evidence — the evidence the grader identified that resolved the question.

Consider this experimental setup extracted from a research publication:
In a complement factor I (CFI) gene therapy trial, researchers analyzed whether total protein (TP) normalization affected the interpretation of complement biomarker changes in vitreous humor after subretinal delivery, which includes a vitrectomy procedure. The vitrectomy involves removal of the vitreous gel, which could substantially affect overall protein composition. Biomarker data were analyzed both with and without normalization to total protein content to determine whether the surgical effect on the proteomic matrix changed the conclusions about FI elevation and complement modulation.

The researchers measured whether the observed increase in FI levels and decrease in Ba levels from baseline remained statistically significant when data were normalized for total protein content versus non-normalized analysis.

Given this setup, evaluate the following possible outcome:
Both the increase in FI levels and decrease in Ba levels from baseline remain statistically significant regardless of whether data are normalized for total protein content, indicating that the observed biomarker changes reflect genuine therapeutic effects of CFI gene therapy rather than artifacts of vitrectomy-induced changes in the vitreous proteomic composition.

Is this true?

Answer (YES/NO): YES